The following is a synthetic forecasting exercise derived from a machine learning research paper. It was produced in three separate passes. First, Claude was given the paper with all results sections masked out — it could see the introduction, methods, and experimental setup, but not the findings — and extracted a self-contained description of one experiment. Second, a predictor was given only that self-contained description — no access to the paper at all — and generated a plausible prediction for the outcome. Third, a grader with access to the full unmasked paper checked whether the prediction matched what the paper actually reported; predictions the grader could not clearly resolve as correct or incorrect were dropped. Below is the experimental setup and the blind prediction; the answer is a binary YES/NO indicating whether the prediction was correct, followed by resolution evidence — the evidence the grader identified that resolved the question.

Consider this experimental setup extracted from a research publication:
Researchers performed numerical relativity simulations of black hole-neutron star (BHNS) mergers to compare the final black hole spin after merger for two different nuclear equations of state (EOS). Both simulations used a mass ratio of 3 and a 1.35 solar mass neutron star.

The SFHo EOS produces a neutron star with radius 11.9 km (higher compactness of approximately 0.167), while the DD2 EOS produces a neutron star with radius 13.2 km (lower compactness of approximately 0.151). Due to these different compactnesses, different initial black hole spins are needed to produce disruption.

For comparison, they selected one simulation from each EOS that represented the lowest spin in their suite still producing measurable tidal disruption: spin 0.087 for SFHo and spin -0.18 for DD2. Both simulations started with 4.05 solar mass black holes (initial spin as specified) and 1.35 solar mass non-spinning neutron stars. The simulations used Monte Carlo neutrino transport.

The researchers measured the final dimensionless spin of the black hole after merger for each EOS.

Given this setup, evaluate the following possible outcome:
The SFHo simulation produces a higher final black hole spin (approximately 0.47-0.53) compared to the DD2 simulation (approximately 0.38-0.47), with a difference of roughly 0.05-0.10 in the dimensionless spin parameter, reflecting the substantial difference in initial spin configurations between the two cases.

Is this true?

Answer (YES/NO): NO